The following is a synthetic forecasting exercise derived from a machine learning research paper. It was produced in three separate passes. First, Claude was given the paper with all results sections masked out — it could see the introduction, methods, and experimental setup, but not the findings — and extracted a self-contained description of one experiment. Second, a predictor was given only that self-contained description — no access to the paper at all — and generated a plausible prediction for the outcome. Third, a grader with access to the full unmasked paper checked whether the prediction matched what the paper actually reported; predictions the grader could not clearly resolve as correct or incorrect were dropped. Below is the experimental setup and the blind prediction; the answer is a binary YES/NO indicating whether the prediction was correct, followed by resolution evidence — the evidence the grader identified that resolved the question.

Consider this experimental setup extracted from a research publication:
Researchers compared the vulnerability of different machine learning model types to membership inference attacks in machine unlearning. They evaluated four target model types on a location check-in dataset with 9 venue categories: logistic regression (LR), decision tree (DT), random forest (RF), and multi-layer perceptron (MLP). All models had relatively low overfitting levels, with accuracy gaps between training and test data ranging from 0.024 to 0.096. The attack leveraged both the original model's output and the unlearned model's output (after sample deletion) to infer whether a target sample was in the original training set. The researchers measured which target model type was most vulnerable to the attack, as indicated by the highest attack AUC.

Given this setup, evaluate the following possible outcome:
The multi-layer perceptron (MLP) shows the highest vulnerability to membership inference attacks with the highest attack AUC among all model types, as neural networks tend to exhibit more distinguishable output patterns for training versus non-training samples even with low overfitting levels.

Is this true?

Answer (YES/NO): NO